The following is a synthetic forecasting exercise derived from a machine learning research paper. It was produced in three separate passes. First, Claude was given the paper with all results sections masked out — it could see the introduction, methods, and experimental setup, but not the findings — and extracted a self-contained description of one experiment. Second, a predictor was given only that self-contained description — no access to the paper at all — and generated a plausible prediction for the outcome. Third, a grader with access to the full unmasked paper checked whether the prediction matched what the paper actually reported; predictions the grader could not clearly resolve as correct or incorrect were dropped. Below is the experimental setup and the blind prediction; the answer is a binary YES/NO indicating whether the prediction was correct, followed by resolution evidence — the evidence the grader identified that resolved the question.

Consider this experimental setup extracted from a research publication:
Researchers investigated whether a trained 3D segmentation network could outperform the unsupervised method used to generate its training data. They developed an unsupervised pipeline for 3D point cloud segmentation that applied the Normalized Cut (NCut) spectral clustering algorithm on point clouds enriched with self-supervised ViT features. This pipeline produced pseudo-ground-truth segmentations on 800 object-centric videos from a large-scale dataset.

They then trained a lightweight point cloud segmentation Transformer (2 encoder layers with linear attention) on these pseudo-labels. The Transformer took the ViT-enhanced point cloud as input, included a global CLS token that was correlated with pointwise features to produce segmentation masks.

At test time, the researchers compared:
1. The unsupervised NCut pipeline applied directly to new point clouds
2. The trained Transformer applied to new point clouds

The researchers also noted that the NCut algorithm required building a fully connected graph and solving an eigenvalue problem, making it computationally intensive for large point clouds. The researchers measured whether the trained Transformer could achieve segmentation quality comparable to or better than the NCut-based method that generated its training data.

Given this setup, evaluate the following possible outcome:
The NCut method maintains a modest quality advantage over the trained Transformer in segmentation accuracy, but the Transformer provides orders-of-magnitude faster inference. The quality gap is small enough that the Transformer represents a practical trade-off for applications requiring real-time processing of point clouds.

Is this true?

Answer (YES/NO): NO